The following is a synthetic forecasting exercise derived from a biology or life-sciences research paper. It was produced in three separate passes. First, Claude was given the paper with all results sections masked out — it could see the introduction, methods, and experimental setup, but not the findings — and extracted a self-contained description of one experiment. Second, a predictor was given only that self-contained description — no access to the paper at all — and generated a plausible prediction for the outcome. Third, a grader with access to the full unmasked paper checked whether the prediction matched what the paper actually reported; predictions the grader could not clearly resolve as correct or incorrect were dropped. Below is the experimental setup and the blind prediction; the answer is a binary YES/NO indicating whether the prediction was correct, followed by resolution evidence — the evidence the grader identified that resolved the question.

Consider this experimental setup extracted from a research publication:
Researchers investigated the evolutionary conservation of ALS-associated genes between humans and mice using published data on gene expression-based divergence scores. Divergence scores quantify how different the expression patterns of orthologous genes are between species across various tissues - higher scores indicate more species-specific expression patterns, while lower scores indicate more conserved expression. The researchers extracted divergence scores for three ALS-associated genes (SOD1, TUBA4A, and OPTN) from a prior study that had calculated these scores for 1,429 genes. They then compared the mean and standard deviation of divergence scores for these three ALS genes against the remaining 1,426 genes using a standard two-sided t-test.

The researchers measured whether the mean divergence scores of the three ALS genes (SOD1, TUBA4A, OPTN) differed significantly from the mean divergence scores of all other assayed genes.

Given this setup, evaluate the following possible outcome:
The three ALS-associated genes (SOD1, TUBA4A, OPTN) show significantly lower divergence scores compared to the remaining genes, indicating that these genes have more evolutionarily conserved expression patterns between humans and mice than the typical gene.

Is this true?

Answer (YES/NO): NO